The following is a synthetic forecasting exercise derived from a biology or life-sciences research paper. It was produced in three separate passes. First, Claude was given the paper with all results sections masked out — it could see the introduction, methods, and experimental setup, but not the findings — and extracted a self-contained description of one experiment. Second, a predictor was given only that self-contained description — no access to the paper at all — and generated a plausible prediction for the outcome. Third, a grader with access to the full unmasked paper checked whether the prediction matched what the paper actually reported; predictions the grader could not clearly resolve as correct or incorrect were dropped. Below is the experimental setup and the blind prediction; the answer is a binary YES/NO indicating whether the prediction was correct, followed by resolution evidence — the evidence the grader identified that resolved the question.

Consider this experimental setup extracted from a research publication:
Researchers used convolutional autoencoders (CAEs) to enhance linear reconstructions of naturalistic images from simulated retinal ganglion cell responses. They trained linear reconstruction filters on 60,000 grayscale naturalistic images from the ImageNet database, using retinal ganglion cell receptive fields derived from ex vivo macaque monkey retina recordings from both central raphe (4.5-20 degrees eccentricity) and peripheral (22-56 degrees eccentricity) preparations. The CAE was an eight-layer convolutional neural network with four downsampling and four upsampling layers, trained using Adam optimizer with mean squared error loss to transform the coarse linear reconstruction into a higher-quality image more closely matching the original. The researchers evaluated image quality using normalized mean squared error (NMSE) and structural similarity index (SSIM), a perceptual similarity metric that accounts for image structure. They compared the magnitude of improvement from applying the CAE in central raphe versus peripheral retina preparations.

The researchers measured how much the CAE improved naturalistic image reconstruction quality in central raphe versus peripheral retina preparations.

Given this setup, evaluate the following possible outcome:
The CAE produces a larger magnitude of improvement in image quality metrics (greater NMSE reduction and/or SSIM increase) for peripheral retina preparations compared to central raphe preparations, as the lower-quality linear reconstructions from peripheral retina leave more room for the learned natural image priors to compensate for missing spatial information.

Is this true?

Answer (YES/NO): NO